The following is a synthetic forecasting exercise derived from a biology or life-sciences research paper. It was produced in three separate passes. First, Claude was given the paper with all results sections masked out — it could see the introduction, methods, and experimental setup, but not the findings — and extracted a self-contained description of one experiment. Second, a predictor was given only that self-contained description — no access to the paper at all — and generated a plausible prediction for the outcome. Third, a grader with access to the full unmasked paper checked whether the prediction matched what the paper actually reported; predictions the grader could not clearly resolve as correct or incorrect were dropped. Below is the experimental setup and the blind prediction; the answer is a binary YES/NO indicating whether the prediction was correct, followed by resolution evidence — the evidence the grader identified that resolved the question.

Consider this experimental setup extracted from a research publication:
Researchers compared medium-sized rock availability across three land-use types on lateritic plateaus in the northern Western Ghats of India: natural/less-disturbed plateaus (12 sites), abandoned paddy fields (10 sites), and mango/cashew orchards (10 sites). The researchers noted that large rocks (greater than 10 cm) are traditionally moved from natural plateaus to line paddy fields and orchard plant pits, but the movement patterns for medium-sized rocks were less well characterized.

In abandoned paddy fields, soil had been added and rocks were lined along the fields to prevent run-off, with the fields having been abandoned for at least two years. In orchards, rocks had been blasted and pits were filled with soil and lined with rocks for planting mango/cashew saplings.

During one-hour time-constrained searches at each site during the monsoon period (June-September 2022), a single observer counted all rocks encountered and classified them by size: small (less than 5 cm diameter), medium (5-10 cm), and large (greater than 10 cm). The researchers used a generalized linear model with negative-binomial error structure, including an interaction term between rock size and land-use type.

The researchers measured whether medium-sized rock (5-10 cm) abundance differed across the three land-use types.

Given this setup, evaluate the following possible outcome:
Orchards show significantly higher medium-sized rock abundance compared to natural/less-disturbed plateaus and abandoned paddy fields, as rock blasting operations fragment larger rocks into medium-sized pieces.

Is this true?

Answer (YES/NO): NO